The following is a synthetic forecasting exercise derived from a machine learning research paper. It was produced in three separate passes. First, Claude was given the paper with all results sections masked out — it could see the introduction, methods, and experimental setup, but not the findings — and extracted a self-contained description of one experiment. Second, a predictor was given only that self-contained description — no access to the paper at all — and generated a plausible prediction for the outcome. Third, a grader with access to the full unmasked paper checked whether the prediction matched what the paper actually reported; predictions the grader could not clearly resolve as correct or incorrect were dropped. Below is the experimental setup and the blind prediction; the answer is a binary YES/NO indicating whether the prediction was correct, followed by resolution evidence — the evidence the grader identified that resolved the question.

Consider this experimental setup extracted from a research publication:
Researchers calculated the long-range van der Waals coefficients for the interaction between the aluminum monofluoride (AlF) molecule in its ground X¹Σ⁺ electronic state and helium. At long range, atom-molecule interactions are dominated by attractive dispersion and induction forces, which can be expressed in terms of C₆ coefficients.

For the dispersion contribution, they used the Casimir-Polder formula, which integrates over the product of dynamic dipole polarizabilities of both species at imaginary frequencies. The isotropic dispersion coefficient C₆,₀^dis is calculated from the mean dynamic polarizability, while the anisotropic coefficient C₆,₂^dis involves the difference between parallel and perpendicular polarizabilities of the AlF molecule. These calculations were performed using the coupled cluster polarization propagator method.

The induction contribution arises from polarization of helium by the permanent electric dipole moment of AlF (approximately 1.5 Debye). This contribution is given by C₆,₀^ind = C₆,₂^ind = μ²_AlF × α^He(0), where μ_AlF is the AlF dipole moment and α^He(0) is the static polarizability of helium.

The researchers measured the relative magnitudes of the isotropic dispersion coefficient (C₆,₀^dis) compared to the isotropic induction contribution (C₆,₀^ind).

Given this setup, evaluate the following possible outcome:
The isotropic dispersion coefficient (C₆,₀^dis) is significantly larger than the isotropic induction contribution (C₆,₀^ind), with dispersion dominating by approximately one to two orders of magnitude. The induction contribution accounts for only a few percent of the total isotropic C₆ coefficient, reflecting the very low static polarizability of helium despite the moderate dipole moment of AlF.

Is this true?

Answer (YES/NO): YES